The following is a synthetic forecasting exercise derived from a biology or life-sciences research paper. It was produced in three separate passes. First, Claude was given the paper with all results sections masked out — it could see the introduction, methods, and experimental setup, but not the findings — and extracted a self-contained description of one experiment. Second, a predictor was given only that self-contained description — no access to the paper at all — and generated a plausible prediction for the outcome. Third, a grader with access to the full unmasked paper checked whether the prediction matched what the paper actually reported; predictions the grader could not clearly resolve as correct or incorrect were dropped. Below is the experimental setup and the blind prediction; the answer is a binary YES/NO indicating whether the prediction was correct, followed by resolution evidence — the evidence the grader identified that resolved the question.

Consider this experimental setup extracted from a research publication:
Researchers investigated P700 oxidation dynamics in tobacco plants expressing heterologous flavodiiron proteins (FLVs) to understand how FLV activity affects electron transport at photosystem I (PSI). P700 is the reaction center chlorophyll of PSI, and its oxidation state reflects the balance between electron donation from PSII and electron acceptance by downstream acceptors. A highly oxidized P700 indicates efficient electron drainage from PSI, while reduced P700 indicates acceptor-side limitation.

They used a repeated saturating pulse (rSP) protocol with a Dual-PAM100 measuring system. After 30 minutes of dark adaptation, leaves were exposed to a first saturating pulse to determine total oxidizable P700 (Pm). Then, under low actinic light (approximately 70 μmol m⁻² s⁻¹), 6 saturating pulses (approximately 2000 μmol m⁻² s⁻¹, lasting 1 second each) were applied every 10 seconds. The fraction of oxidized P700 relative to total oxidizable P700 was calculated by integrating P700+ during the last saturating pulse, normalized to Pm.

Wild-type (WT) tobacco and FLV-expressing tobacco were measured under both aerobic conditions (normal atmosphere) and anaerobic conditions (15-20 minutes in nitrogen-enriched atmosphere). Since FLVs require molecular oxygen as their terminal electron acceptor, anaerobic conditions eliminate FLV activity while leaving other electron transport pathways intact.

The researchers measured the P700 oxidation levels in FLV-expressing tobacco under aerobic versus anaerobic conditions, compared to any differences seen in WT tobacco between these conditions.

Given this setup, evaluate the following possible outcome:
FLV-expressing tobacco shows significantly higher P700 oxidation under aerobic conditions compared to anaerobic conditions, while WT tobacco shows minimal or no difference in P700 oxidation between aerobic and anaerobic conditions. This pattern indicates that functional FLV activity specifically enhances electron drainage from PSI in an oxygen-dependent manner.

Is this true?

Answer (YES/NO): YES